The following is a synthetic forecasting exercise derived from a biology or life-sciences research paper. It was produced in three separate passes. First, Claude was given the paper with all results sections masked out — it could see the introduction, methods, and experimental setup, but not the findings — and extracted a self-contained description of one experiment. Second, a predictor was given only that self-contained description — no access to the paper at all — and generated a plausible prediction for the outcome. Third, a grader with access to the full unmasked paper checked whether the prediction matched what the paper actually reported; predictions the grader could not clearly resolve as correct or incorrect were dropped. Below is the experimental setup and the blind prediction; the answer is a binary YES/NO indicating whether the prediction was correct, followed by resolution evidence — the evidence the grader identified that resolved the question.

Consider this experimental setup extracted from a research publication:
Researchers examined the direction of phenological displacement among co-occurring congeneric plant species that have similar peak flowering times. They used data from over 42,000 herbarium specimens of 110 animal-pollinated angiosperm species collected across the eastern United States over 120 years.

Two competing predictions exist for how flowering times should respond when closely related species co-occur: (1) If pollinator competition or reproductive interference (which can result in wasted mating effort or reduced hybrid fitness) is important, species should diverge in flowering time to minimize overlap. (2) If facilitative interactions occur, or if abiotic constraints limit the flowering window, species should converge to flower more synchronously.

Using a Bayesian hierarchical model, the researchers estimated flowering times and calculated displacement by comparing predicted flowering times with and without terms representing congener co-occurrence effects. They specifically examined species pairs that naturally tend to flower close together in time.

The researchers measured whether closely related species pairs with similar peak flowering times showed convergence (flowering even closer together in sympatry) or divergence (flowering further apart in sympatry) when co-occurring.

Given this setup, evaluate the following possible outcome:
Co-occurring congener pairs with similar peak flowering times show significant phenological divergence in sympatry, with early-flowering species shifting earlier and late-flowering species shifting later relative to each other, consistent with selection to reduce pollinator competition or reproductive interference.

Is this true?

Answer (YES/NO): NO